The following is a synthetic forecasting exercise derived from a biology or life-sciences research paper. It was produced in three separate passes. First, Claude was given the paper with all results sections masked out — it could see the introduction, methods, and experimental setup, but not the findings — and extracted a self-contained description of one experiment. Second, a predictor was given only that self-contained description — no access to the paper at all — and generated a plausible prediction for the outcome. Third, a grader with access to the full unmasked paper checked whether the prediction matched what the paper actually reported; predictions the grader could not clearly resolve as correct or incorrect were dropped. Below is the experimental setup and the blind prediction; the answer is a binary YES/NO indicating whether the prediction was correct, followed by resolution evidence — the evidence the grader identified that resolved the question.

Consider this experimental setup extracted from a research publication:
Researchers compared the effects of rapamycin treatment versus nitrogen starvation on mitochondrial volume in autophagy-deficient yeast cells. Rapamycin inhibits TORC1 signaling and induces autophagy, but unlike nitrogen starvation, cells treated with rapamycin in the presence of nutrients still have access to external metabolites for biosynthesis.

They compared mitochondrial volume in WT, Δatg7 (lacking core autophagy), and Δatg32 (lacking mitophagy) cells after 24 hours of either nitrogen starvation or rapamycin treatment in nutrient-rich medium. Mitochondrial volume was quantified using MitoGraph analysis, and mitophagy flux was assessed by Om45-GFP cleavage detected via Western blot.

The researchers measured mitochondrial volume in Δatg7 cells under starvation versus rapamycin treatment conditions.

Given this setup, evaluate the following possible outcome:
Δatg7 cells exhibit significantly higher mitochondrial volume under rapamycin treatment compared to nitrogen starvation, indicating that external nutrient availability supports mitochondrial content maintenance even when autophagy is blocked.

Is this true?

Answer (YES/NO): YES